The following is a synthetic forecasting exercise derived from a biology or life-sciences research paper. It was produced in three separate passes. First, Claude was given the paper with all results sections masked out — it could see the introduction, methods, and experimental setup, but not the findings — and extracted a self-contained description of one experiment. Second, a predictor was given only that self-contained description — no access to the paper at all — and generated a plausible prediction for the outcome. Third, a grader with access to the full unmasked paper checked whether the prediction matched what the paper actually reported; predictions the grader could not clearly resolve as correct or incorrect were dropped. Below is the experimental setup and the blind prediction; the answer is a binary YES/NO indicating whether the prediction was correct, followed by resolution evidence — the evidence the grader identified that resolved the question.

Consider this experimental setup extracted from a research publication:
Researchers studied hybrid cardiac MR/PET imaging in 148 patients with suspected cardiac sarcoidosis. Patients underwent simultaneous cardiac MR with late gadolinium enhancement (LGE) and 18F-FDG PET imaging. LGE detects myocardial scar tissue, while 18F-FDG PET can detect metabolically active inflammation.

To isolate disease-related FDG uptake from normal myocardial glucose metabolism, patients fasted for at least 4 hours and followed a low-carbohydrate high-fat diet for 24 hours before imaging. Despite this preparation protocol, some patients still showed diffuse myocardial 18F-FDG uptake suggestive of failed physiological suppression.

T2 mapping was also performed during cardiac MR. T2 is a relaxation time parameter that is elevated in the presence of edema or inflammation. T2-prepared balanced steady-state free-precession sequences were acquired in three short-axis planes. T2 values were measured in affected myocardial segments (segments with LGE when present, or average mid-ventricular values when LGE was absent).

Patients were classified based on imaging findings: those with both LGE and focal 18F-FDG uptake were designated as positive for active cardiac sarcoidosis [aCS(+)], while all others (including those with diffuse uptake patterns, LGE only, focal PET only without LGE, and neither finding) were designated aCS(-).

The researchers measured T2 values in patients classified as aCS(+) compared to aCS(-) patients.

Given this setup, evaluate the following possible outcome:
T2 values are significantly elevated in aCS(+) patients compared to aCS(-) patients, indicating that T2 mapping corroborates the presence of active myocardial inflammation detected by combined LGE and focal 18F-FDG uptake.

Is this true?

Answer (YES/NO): NO